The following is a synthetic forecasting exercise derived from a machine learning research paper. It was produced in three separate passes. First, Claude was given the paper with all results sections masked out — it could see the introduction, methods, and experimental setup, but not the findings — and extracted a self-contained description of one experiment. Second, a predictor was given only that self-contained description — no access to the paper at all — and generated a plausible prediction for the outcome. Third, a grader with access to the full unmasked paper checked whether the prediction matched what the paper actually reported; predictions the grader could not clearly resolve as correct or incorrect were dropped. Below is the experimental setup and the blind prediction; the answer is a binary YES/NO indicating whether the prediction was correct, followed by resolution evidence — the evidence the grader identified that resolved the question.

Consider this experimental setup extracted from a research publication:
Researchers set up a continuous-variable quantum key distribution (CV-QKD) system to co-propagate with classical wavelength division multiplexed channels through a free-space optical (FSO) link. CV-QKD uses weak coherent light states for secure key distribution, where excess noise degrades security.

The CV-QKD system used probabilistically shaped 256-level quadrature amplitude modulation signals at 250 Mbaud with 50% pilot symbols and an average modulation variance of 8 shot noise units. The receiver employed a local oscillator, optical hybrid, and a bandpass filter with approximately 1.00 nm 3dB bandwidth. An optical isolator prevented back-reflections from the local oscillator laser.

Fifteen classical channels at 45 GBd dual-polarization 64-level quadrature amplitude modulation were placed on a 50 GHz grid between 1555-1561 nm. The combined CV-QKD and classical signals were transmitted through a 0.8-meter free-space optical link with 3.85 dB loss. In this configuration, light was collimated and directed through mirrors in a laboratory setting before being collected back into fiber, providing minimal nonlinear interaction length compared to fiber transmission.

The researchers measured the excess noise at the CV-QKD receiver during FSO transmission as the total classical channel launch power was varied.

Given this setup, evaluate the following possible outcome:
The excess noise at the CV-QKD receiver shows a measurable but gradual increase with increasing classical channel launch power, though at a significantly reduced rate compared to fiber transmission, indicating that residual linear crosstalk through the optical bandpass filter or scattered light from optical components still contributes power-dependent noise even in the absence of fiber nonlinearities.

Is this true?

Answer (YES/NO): NO